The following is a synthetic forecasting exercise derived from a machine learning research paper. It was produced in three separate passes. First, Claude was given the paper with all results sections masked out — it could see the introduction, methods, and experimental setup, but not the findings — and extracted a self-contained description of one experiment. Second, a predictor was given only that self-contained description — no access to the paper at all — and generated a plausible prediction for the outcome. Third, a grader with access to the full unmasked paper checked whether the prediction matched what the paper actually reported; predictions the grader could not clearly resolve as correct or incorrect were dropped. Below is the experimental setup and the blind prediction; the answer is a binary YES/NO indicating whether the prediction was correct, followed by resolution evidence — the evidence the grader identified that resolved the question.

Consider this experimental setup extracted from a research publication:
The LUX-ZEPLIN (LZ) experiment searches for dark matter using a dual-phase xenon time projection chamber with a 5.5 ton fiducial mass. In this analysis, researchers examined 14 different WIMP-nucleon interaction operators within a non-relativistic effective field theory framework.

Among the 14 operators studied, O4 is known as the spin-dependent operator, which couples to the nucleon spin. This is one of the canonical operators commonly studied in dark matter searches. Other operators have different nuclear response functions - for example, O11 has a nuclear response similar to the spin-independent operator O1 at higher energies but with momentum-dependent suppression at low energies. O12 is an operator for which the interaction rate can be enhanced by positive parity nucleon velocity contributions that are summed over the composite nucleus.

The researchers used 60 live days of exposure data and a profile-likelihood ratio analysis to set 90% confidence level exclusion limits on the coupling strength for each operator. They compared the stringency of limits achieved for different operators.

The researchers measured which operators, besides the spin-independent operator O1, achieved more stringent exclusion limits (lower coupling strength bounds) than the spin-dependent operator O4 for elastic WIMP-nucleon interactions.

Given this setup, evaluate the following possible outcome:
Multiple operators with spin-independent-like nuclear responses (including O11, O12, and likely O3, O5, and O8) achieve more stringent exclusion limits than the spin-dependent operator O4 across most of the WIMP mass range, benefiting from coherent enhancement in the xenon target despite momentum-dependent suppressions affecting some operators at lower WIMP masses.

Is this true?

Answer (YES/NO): NO